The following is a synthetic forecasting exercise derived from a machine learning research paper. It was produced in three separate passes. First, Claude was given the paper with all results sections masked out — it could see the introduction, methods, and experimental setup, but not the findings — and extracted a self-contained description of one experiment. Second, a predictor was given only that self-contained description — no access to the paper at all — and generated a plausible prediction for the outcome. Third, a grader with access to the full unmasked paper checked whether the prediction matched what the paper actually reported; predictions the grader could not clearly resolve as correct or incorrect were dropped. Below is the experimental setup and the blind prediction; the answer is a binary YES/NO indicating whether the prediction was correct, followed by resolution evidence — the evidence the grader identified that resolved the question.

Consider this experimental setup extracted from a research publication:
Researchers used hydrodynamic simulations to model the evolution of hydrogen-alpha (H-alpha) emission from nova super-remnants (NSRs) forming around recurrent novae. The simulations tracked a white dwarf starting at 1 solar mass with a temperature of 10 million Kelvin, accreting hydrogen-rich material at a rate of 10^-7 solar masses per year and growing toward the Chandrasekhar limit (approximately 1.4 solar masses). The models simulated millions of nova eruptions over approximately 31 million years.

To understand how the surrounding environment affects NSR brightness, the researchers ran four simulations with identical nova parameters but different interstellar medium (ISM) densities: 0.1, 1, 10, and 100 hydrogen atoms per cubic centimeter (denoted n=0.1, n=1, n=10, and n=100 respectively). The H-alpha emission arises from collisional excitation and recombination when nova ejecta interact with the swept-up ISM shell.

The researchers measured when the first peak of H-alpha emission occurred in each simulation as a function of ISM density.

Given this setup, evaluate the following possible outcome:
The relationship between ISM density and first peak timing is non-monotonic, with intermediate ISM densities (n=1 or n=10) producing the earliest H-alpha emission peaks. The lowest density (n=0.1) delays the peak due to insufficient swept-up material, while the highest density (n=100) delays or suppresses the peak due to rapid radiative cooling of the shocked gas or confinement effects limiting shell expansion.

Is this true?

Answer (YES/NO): NO